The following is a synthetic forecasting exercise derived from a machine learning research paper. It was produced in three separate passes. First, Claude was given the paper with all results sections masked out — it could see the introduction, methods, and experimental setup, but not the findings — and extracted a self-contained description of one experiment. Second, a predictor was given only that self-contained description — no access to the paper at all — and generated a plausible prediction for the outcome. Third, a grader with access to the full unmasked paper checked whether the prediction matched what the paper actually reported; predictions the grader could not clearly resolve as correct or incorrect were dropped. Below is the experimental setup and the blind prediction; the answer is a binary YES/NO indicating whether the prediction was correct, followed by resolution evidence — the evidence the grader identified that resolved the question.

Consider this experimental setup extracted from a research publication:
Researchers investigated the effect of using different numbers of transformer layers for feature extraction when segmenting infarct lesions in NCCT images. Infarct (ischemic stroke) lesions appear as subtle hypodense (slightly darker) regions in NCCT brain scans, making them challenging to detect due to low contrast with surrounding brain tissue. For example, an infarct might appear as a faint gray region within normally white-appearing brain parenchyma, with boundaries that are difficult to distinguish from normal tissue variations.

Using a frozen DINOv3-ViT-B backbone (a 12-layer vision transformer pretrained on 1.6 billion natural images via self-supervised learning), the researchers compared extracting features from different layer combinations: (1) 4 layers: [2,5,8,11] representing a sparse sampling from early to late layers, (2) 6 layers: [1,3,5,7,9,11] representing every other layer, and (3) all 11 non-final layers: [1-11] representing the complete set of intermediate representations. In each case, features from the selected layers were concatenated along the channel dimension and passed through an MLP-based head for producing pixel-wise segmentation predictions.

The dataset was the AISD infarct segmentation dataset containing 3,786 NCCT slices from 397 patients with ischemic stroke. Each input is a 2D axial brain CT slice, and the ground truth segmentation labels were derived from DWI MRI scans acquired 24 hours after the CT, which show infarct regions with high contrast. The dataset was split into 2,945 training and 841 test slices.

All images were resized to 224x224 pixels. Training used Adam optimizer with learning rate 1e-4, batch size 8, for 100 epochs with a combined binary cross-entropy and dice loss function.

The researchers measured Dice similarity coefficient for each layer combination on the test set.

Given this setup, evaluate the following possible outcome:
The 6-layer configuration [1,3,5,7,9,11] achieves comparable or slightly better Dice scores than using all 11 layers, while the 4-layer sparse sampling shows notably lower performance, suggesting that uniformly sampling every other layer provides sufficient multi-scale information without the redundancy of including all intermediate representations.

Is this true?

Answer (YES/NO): NO